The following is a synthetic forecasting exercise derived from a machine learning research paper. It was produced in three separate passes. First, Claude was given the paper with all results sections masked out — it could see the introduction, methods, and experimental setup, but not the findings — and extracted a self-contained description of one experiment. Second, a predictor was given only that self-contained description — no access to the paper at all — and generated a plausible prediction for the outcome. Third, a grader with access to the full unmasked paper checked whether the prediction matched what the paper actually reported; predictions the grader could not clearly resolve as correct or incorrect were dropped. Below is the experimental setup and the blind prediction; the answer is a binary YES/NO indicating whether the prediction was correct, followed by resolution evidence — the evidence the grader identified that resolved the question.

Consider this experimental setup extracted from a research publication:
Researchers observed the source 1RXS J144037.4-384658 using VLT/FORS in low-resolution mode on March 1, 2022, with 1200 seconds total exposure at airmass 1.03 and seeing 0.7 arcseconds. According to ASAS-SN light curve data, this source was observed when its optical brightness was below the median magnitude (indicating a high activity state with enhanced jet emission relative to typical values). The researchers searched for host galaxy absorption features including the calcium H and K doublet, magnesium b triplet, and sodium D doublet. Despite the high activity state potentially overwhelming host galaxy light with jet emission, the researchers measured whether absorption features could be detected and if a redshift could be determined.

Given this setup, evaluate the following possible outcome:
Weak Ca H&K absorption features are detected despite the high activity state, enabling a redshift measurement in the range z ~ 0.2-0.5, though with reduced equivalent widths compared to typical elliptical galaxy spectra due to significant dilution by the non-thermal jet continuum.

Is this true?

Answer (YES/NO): YES